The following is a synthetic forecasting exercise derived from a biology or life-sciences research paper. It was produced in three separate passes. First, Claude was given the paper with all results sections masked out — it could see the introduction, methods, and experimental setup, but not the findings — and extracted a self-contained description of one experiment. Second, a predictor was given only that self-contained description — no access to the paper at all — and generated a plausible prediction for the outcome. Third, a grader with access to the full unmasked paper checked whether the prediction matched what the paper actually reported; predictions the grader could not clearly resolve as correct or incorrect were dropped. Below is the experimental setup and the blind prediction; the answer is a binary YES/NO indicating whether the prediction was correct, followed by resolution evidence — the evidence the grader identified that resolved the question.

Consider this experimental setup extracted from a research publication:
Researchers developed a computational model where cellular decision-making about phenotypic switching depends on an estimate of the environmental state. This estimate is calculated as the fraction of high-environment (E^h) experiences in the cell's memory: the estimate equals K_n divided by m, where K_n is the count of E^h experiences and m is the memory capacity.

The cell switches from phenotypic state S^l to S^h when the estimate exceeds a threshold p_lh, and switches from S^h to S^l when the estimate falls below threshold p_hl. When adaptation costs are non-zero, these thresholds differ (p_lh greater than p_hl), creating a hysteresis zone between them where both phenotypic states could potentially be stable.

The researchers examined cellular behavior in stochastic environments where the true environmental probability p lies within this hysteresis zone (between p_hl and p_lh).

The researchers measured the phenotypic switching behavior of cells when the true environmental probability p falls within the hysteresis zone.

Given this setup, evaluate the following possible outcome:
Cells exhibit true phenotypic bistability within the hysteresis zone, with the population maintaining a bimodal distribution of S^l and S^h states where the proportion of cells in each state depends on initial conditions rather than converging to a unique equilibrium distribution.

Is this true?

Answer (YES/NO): NO